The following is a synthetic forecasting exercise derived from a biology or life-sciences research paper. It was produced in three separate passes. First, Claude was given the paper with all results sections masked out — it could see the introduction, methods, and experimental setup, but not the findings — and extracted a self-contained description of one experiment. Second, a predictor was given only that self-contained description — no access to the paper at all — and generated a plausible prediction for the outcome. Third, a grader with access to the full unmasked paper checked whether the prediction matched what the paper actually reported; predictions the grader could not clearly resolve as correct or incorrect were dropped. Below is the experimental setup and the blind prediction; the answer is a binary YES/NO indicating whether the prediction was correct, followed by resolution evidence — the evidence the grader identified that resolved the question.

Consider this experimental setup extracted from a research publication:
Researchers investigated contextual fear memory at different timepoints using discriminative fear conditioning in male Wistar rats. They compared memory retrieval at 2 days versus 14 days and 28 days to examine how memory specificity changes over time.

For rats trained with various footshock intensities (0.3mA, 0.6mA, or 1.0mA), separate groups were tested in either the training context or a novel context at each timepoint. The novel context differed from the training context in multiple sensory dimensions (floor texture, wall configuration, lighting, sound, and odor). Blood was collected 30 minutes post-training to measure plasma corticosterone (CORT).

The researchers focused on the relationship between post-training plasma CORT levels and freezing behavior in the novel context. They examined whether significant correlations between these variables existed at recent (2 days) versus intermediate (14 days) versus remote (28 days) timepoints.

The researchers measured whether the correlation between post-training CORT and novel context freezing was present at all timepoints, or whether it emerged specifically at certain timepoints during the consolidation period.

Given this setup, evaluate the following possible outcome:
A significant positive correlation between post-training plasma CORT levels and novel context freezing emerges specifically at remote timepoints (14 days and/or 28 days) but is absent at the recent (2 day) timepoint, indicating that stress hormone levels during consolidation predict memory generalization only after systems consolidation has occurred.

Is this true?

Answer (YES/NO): YES